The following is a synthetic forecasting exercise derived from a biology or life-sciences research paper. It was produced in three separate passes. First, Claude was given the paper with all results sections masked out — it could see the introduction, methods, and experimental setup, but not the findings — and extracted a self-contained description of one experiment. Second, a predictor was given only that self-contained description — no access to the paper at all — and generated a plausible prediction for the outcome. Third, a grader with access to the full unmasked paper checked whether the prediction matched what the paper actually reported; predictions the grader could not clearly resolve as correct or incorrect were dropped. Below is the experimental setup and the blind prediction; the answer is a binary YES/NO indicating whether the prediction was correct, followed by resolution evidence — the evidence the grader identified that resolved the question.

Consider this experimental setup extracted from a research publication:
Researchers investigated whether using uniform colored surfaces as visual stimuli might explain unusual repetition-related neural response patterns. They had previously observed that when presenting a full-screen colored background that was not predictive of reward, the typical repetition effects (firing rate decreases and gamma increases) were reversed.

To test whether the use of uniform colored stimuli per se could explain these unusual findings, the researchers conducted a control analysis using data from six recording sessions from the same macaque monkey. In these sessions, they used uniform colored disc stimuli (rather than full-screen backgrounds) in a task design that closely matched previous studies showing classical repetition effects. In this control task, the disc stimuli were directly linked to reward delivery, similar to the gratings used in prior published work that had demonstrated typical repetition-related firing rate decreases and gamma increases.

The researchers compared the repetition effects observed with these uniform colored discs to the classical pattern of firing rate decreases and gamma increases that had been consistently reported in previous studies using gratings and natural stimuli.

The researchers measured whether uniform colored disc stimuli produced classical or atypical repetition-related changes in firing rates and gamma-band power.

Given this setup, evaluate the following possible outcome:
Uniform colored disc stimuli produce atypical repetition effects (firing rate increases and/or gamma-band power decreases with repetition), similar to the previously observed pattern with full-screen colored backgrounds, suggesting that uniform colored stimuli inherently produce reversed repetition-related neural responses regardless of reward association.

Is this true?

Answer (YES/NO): NO